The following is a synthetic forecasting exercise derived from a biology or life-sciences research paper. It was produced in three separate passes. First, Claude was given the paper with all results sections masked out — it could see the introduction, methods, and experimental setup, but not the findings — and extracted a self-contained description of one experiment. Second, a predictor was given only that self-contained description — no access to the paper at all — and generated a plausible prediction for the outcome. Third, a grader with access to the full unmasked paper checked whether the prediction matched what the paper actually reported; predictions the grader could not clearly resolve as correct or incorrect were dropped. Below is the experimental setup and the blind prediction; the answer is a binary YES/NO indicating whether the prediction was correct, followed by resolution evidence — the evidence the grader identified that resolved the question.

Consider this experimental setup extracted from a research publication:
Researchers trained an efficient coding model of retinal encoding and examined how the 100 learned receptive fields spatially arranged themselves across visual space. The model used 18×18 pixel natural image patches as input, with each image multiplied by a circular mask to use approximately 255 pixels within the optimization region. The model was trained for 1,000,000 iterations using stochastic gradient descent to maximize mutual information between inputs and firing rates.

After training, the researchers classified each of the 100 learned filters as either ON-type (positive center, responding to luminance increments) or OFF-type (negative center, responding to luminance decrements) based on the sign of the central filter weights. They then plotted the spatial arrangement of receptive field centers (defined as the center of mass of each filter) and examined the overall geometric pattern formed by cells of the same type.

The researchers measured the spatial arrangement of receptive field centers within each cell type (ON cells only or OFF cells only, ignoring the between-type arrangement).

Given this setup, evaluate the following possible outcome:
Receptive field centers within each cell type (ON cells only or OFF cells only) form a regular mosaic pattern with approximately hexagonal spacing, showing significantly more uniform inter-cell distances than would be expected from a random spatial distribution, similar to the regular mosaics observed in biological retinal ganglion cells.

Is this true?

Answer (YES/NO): YES